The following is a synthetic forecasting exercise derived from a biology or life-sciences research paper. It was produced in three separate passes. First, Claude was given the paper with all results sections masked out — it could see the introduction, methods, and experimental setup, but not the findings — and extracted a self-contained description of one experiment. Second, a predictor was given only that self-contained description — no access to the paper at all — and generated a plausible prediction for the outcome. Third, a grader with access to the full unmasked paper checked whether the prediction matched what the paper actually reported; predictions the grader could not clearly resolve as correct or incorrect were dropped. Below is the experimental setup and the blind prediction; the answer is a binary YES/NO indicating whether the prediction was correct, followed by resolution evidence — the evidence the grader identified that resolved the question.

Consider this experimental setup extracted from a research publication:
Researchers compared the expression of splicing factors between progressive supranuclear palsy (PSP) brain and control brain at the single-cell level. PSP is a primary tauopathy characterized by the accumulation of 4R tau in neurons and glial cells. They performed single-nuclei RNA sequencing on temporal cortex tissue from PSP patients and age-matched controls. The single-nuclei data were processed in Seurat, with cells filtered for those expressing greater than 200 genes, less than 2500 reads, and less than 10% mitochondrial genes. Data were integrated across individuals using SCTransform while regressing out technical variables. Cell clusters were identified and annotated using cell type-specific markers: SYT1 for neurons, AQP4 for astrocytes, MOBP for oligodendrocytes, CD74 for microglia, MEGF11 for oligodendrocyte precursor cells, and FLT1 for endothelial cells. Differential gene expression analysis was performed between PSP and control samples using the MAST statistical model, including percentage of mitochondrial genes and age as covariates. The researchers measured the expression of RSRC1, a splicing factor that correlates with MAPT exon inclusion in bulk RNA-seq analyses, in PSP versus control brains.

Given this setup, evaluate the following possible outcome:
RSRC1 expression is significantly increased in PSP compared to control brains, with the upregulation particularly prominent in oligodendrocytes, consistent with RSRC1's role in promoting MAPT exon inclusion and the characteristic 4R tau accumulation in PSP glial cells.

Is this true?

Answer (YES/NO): NO